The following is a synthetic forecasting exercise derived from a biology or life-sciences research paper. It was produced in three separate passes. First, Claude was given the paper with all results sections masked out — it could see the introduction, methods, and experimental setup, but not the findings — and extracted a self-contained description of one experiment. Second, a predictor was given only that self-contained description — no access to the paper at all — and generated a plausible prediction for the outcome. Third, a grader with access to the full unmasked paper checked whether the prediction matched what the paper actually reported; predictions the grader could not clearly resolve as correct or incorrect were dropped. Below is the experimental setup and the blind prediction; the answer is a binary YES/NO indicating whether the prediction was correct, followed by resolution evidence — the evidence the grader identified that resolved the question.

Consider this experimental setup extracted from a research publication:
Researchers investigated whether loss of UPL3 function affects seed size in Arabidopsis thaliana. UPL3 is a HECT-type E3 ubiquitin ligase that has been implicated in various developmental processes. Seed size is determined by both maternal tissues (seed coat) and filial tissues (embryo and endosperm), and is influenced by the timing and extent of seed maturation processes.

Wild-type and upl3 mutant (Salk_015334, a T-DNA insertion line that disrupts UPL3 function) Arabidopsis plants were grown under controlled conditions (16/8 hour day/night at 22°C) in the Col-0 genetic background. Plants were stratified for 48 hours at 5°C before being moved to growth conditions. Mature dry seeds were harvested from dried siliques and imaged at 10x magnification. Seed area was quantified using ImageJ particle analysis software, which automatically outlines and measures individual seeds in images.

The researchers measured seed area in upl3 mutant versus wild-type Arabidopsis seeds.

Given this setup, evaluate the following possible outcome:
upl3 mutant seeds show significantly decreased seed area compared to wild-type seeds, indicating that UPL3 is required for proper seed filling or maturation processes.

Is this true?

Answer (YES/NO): NO